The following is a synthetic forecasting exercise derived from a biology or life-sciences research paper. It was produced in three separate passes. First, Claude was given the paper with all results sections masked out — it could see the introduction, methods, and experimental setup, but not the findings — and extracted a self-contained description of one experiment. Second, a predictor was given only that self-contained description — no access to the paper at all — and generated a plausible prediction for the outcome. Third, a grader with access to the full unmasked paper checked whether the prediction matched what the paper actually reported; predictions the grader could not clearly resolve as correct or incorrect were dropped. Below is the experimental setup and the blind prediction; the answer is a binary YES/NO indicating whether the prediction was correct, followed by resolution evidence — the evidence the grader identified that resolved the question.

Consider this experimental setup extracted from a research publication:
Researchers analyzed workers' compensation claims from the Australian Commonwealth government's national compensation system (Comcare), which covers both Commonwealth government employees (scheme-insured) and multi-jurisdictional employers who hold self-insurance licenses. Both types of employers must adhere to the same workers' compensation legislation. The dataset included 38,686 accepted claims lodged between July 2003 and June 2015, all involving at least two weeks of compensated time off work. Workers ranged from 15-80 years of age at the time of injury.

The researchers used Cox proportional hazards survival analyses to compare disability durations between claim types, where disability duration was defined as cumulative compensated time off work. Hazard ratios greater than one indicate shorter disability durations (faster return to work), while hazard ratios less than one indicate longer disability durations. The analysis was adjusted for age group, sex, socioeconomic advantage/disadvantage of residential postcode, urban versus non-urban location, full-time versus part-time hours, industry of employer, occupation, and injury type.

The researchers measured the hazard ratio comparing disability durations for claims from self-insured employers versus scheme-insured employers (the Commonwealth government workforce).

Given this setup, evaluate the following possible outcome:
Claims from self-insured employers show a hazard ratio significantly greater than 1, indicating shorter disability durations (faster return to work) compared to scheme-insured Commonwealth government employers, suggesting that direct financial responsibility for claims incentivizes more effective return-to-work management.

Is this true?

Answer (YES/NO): YES